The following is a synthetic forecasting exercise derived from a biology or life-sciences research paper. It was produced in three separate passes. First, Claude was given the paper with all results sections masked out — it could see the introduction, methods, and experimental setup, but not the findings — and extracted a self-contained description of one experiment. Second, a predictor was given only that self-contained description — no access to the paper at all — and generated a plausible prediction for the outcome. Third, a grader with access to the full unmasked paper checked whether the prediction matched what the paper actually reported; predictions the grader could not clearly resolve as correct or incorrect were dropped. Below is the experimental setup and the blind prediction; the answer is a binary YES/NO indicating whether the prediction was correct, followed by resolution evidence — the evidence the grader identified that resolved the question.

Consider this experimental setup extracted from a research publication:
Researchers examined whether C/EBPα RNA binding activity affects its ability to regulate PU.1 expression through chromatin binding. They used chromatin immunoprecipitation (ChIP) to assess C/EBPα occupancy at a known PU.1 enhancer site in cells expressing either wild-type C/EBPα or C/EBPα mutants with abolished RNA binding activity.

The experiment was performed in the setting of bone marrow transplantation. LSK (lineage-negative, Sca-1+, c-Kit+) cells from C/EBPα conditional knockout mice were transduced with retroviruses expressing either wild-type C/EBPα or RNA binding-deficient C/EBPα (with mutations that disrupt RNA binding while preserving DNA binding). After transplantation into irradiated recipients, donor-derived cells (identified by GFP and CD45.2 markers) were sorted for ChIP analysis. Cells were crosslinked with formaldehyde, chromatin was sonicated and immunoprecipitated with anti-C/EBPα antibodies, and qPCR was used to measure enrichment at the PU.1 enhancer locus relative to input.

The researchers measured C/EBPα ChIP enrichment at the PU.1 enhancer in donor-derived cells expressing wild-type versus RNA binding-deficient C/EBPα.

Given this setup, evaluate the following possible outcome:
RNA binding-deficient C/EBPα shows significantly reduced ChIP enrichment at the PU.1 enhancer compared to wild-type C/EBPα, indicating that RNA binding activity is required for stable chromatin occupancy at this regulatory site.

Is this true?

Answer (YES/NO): YES